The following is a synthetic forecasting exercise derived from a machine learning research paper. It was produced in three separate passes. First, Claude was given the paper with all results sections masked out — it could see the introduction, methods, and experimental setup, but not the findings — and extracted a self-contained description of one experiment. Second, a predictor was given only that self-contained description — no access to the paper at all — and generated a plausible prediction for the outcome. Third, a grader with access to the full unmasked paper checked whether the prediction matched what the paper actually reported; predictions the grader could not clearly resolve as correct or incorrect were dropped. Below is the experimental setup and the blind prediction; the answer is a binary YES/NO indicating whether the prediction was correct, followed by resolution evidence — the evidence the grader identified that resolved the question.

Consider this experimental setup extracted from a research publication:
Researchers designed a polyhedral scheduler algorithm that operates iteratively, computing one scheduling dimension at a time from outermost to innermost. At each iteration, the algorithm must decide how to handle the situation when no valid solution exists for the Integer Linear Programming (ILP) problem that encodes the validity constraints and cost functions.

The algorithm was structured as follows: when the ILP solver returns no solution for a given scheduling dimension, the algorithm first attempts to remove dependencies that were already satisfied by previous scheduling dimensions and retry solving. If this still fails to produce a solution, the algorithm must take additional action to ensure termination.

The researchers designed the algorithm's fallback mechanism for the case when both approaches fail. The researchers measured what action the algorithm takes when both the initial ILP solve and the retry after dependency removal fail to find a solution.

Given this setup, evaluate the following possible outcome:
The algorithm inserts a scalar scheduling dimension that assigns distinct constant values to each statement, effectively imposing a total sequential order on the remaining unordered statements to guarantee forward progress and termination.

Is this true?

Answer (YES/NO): NO